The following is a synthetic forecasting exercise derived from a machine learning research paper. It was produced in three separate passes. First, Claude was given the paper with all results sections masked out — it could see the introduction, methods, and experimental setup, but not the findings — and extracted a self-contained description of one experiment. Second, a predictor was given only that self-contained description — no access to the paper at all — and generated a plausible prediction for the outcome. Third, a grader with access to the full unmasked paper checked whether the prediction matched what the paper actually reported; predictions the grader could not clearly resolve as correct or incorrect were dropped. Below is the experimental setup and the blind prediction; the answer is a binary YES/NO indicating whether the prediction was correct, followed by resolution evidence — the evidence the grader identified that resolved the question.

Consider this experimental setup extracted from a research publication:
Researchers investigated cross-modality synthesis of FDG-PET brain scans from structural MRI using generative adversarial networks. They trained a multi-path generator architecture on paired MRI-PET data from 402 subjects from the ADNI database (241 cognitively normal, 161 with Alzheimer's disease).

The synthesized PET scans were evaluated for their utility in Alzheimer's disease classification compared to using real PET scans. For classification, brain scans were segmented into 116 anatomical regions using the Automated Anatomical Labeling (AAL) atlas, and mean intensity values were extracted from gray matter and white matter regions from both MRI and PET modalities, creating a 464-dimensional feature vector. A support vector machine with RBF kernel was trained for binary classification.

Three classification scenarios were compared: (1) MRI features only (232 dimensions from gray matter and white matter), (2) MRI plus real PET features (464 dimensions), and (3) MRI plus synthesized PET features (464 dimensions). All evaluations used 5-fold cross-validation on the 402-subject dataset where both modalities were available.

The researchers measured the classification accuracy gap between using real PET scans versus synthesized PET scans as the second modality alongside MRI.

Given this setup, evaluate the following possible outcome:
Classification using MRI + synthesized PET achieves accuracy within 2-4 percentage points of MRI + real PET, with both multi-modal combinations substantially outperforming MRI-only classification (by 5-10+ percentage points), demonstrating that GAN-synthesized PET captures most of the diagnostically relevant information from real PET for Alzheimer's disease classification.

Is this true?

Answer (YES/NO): NO